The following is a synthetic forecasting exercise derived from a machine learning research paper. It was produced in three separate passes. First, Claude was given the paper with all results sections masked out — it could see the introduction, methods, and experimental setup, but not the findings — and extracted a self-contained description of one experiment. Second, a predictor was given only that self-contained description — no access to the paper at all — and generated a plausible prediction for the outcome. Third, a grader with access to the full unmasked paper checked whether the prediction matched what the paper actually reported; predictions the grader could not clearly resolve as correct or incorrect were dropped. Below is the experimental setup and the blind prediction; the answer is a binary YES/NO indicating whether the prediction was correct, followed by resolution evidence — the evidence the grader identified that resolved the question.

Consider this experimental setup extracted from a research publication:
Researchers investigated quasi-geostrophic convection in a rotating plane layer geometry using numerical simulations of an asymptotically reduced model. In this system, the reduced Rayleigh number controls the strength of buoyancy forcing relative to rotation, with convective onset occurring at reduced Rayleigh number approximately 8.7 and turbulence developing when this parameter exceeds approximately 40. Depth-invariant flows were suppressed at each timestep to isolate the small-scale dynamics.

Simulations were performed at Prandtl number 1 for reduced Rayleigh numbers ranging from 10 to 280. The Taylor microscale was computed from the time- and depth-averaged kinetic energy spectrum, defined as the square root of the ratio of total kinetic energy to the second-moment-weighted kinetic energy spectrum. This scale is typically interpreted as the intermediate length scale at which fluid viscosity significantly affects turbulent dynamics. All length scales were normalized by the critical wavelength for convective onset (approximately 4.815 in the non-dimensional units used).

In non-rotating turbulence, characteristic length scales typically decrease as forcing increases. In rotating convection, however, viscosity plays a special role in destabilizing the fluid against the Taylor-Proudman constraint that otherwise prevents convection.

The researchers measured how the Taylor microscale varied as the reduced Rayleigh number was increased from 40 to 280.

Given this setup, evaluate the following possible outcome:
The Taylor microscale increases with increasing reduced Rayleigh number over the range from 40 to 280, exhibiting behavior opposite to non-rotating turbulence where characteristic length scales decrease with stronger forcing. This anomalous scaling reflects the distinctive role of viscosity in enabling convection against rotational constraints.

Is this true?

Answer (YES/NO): NO